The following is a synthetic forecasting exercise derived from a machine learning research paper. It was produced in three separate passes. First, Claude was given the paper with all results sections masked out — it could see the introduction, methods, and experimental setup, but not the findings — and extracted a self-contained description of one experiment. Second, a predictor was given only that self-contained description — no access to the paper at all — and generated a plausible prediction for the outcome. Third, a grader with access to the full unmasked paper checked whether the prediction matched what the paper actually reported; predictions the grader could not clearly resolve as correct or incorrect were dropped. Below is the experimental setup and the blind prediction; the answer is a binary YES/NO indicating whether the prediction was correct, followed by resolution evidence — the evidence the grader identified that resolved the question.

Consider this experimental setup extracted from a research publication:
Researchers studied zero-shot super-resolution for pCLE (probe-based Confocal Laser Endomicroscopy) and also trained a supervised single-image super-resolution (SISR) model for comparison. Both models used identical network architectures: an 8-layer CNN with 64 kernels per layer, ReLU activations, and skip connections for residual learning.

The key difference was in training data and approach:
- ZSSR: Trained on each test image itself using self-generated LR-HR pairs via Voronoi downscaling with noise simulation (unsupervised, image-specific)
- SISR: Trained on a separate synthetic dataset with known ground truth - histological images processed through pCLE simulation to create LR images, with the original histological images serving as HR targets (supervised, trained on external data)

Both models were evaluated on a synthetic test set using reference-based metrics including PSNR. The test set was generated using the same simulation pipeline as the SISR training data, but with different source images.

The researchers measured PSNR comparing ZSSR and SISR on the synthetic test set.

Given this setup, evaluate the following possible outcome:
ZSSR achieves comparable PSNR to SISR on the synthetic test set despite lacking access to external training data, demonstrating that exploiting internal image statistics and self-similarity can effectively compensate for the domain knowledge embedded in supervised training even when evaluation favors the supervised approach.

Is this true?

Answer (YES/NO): NO